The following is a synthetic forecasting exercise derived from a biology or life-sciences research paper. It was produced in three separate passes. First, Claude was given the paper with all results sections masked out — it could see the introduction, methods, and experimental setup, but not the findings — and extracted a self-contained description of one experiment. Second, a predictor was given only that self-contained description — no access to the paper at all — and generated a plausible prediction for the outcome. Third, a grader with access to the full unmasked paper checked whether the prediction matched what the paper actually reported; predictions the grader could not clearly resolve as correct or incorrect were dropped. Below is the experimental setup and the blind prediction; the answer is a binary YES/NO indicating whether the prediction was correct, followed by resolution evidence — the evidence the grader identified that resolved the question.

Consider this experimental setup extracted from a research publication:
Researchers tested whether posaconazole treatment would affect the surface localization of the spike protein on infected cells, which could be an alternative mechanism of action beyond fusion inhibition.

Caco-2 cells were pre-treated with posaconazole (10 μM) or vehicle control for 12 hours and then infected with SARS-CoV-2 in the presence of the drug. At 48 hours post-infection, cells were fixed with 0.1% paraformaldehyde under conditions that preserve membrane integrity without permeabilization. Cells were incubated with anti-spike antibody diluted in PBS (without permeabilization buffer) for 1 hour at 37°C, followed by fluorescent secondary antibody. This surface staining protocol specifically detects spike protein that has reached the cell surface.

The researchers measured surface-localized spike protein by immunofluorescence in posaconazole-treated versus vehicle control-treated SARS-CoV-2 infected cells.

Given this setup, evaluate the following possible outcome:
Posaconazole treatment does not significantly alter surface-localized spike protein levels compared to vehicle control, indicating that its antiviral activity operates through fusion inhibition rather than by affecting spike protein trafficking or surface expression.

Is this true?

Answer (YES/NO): YES